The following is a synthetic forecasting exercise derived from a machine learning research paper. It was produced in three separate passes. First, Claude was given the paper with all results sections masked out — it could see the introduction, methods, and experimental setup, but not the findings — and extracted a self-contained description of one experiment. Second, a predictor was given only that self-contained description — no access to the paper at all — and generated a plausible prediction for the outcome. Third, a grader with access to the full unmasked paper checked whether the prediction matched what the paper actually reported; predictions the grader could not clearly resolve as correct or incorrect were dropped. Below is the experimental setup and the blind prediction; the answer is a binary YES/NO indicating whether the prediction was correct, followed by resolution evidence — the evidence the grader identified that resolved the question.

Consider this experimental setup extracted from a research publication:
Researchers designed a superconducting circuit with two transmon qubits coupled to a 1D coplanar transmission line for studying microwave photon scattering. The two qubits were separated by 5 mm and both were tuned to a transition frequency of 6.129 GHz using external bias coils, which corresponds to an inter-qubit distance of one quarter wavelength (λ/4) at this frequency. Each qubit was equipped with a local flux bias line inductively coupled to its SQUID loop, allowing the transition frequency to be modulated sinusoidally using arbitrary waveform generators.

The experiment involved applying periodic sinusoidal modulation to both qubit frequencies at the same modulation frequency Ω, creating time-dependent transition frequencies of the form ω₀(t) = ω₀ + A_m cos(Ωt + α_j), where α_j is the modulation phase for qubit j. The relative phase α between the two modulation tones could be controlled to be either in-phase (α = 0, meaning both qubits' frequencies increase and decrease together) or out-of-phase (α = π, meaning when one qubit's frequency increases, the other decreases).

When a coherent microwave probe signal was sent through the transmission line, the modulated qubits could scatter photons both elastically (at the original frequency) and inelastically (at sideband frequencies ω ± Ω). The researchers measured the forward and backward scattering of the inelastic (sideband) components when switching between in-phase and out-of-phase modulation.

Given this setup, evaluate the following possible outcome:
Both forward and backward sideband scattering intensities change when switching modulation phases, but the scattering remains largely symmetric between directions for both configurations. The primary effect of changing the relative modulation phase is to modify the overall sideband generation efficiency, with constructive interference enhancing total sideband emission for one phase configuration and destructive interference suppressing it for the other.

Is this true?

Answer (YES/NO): NO